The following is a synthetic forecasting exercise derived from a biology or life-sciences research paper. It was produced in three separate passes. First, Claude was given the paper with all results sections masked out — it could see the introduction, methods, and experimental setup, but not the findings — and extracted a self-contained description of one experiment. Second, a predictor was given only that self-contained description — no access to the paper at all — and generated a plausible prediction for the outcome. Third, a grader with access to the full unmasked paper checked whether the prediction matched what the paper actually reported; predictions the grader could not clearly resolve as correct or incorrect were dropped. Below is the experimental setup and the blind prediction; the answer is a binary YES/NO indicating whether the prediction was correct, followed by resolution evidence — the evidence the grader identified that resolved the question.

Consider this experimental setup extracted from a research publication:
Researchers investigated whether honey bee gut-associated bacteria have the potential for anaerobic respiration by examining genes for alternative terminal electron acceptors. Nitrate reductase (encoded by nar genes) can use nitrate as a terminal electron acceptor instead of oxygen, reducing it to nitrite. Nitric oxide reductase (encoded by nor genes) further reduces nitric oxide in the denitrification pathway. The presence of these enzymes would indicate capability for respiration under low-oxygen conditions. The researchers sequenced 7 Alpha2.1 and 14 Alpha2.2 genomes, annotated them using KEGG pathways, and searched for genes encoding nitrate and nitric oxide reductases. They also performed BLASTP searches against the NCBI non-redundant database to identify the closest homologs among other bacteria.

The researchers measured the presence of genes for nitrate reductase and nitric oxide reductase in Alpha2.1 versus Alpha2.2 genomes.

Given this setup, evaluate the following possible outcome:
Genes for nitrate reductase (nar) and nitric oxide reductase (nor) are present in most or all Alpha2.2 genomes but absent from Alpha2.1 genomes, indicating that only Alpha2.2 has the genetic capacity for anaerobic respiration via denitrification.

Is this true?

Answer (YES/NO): NO